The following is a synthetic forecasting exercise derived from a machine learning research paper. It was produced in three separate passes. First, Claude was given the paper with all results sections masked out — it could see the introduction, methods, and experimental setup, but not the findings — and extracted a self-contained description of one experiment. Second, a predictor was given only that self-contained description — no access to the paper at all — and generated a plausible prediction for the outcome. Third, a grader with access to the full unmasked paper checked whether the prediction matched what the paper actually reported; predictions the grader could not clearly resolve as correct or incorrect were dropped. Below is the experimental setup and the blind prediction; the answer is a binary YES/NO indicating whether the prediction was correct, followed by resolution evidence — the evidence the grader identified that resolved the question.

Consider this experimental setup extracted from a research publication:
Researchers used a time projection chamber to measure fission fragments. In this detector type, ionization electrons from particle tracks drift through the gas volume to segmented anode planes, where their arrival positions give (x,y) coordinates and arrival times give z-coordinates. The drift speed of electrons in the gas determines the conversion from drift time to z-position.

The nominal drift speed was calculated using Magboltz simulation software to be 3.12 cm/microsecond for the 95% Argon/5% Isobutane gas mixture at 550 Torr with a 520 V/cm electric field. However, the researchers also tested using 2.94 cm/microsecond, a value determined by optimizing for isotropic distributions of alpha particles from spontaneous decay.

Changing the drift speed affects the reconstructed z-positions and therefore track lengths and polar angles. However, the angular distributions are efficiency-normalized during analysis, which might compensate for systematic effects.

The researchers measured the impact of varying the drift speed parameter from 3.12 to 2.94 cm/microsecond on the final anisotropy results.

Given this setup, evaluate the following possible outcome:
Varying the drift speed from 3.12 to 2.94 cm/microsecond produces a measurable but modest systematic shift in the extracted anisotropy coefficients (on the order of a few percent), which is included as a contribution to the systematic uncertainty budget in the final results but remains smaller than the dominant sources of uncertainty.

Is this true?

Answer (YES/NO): NO